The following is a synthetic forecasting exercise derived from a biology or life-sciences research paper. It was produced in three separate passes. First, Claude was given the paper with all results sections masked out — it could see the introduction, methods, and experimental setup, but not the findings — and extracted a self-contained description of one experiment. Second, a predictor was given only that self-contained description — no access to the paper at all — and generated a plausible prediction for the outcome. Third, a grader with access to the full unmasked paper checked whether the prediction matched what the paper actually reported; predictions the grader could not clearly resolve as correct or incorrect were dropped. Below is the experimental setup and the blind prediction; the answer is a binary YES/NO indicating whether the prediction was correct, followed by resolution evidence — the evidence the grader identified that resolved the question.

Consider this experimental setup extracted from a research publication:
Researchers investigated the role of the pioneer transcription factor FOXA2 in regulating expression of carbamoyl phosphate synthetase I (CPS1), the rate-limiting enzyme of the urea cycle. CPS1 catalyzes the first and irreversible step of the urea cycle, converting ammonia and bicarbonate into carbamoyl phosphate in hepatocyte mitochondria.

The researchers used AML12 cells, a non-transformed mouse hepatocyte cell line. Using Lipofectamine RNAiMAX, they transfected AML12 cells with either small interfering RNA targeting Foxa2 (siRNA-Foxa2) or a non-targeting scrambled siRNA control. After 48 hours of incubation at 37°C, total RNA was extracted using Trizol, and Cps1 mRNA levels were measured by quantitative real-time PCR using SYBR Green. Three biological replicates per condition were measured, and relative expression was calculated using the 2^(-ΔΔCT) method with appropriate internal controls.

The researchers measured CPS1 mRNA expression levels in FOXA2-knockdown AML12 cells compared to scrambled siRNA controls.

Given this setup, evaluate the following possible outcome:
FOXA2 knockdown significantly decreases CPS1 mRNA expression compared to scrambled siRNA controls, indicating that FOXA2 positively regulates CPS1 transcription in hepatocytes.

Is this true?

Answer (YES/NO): YES